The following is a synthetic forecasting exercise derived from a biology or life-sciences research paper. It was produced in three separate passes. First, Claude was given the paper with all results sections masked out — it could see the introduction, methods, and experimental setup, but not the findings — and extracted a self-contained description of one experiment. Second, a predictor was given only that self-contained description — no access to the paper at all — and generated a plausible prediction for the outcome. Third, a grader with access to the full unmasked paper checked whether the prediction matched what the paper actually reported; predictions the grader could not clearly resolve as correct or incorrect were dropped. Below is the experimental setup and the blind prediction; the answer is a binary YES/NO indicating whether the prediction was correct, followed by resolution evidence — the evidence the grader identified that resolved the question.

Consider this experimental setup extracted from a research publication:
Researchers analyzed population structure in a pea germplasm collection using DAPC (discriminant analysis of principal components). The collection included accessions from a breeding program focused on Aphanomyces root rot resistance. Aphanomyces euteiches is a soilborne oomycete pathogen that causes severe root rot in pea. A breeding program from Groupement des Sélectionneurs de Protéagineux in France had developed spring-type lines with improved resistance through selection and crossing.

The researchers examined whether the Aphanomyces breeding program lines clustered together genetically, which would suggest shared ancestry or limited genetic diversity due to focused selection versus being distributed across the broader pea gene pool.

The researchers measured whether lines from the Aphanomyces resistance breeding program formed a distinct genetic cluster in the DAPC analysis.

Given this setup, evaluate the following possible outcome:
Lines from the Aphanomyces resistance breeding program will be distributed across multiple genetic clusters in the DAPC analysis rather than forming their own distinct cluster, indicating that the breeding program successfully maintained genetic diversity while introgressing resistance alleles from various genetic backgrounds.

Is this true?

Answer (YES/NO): NO